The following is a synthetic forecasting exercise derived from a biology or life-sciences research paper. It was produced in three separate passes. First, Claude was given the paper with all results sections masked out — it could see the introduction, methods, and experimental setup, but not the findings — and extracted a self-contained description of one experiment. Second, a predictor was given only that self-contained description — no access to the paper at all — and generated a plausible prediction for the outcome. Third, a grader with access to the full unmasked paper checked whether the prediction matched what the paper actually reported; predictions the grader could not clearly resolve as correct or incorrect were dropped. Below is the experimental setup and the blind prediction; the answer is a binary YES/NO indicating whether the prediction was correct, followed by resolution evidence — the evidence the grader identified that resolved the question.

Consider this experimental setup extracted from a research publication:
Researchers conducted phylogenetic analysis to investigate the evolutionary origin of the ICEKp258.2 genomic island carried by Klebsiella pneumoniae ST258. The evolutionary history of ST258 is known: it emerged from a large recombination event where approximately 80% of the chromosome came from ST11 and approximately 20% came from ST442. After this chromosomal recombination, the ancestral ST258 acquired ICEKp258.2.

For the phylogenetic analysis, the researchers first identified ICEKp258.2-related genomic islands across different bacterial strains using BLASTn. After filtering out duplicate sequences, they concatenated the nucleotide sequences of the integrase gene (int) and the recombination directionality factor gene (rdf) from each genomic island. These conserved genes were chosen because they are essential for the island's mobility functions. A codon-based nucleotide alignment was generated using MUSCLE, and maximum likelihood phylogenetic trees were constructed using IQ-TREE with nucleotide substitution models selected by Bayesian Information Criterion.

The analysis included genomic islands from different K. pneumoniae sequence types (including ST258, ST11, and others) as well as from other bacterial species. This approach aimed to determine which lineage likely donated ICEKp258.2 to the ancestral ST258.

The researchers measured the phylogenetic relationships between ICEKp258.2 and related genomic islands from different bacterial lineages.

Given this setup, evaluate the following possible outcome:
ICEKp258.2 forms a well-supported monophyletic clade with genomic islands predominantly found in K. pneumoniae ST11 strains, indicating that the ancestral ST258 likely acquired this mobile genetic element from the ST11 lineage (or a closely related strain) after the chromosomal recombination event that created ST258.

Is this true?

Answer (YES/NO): YES